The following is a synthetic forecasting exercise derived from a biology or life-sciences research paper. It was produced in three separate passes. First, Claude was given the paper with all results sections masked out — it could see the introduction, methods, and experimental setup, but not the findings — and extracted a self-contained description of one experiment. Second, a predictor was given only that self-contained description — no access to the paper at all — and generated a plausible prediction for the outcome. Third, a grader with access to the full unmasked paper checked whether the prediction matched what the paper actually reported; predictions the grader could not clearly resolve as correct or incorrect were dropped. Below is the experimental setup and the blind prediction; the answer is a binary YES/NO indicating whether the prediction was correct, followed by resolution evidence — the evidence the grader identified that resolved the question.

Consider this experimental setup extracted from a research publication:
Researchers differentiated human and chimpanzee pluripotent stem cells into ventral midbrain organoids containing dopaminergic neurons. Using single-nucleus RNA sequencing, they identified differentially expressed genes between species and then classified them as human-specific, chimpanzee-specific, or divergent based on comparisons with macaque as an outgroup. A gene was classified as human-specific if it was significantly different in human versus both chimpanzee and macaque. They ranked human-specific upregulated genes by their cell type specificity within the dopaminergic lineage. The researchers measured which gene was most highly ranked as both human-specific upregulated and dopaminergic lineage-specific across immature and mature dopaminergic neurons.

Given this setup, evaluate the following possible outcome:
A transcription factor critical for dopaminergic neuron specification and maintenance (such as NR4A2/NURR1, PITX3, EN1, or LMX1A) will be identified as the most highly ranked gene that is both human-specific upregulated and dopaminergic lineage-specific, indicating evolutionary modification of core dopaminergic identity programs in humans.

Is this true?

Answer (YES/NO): NO